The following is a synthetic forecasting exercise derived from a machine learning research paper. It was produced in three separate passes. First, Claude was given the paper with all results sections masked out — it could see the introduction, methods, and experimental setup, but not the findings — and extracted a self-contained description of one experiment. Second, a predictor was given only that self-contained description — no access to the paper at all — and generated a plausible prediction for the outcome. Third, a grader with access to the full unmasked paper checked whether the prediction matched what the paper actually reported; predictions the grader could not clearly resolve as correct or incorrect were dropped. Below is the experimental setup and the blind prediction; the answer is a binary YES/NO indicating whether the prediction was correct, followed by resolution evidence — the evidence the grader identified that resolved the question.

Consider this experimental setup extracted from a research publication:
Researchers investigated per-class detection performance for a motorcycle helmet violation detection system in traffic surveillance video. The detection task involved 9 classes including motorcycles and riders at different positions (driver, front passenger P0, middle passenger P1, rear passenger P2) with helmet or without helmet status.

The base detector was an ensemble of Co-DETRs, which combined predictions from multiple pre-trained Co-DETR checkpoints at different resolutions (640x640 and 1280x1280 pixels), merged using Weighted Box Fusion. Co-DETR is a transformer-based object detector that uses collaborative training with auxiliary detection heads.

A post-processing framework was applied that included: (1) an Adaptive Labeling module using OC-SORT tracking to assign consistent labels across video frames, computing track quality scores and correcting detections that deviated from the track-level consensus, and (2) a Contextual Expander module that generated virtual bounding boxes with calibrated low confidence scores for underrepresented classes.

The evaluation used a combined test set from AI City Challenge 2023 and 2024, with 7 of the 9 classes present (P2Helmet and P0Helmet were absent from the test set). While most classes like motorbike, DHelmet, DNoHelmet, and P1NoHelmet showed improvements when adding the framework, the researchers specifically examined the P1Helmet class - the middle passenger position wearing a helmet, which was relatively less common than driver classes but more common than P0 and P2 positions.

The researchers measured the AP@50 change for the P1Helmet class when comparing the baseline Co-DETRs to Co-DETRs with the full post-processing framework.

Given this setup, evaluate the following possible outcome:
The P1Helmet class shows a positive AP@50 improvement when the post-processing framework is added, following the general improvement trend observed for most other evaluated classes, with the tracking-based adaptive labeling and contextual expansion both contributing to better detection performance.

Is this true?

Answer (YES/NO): NO